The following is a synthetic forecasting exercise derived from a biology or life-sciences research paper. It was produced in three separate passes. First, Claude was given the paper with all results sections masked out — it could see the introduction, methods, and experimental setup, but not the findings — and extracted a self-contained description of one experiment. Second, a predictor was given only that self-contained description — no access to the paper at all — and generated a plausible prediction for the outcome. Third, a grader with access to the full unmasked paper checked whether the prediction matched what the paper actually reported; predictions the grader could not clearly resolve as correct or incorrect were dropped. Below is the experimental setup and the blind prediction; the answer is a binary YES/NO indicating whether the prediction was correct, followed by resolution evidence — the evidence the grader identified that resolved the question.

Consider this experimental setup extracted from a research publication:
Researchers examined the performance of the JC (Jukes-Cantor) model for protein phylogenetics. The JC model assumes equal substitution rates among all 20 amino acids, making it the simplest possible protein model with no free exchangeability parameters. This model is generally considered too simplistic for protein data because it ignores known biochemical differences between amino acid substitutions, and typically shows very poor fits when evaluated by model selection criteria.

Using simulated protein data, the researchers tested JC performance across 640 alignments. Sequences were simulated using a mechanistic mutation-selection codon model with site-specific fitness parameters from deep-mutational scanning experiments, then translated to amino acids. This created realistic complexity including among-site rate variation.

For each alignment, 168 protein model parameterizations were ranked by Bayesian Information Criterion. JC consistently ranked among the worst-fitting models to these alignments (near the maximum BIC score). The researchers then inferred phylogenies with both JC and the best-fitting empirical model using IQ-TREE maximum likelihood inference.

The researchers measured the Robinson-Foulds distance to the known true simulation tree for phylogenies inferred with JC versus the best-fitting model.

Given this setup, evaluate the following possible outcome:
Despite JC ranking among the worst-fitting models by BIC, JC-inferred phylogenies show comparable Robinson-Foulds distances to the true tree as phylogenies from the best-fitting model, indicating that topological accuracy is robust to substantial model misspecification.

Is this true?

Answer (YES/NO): YES